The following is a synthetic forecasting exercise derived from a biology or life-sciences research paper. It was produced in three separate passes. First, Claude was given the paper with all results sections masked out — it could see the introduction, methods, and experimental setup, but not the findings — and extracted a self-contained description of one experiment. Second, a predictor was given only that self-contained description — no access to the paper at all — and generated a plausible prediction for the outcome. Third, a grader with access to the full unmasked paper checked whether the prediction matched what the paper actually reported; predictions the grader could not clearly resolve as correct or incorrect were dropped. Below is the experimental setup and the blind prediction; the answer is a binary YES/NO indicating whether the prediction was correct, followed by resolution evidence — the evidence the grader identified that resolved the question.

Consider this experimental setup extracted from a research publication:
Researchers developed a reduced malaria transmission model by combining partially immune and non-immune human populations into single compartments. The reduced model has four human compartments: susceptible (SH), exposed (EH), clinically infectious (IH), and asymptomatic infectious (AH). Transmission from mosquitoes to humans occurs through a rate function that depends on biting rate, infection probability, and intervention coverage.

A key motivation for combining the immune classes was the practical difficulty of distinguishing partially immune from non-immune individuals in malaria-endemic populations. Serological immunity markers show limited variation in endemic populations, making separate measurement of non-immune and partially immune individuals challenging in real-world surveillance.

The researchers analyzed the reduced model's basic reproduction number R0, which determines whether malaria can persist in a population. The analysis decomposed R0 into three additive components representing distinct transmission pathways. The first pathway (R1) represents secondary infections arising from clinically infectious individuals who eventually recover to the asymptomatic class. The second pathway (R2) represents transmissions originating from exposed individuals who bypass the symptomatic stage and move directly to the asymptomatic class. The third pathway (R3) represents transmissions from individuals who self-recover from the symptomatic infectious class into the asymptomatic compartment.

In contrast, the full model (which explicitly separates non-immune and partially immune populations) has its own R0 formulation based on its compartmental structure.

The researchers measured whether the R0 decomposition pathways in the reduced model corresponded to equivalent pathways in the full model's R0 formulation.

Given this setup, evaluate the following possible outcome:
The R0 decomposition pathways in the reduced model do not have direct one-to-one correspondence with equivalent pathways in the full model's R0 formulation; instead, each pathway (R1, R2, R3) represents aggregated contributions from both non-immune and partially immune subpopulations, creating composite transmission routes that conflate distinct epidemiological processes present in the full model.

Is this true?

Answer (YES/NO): NO